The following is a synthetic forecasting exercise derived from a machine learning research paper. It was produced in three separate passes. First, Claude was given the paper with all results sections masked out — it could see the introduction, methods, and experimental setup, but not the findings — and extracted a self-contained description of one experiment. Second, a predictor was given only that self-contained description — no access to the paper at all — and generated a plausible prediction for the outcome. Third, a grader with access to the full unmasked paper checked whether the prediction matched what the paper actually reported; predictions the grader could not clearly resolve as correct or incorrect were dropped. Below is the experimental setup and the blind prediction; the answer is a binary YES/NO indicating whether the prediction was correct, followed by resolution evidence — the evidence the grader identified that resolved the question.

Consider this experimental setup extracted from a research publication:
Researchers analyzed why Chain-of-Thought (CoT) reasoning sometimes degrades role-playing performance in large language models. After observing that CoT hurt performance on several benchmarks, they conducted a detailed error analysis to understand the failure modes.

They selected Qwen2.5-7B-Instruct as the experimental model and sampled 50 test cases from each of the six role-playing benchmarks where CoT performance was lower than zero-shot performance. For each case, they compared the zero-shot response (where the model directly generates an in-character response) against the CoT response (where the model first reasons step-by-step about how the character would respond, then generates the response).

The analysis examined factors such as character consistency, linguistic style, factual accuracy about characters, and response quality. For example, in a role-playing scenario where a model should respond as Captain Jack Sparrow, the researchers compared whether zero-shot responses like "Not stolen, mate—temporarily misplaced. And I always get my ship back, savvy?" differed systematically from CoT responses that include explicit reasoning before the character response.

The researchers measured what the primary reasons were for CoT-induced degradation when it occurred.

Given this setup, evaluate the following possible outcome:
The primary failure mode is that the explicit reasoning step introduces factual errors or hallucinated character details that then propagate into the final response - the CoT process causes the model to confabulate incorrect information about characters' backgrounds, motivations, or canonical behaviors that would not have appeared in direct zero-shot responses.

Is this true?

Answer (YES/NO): NO